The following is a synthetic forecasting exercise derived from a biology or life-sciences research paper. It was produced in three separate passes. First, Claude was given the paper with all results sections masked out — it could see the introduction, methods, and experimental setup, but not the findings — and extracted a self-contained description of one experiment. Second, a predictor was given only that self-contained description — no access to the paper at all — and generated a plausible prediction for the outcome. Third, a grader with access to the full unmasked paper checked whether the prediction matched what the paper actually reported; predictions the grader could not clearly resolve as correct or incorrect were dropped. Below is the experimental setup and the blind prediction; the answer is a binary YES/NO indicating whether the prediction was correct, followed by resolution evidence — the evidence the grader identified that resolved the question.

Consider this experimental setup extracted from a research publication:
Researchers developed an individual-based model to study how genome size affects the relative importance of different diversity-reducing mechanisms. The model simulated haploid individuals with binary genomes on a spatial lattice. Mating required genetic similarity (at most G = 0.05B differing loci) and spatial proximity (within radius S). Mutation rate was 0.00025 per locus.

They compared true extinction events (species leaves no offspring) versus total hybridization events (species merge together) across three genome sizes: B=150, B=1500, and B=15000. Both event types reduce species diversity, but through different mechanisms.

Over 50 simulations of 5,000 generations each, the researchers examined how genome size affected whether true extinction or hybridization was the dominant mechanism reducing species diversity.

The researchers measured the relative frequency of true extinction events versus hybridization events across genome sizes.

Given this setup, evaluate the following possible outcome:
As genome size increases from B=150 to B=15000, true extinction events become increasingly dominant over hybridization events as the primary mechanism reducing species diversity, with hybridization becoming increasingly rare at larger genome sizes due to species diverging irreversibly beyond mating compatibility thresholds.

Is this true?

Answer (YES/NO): YES